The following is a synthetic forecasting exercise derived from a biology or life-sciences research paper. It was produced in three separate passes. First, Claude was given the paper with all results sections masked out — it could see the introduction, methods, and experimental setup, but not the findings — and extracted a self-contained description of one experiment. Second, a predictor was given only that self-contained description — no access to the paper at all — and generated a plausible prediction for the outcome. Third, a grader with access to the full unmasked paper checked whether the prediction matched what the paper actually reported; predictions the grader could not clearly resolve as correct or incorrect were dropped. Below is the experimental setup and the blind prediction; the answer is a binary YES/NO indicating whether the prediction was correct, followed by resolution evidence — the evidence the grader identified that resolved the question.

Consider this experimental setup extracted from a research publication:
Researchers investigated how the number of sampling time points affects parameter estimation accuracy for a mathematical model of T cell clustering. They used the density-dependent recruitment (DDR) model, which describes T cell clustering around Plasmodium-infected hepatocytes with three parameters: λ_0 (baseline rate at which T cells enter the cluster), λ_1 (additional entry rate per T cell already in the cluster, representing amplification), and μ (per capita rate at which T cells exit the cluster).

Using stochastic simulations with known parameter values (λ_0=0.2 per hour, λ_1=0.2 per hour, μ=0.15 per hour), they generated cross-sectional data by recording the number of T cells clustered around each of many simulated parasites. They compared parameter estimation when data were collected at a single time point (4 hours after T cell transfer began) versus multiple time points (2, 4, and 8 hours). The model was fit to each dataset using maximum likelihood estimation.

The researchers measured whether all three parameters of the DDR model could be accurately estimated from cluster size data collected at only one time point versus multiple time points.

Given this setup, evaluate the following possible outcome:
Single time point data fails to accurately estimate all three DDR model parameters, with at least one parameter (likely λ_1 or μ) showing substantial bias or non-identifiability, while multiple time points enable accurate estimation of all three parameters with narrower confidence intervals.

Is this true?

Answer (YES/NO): NO